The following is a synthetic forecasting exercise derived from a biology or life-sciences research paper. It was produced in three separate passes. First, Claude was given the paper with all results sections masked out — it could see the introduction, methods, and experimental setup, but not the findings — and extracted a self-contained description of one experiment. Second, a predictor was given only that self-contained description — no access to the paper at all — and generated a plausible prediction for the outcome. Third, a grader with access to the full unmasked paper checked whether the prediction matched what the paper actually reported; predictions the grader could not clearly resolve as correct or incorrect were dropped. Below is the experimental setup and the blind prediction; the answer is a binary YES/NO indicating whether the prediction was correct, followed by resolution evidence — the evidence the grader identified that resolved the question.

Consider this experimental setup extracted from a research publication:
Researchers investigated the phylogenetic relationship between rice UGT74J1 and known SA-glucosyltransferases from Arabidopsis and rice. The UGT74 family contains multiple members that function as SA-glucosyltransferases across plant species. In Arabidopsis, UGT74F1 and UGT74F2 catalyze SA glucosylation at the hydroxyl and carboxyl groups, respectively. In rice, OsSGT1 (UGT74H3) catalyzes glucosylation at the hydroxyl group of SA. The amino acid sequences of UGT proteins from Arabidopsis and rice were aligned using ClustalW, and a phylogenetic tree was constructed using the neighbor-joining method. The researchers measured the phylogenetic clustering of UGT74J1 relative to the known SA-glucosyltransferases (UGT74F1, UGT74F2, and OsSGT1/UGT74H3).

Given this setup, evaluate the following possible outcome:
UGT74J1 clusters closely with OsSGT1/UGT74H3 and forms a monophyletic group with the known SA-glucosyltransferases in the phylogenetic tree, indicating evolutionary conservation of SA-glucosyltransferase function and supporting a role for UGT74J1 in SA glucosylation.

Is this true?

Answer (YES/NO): NO